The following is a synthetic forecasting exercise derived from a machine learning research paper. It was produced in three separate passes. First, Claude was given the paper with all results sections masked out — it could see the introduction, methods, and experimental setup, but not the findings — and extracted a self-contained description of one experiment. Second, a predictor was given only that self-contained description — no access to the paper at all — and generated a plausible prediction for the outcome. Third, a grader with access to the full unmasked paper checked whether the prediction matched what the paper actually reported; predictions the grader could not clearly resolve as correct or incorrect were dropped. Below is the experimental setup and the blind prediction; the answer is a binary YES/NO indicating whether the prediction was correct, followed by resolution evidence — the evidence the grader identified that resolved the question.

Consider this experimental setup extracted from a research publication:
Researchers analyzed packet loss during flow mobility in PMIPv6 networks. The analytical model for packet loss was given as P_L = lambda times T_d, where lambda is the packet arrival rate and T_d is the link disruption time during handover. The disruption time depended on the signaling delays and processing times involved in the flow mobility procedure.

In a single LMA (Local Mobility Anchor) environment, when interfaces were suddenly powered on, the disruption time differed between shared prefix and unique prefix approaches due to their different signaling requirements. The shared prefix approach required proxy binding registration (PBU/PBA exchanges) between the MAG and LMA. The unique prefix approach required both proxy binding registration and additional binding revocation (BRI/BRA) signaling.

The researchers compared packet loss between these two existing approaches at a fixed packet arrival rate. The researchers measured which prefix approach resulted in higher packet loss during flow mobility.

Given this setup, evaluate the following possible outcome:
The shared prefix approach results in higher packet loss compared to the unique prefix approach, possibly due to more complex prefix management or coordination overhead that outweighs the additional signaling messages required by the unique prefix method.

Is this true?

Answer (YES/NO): NO